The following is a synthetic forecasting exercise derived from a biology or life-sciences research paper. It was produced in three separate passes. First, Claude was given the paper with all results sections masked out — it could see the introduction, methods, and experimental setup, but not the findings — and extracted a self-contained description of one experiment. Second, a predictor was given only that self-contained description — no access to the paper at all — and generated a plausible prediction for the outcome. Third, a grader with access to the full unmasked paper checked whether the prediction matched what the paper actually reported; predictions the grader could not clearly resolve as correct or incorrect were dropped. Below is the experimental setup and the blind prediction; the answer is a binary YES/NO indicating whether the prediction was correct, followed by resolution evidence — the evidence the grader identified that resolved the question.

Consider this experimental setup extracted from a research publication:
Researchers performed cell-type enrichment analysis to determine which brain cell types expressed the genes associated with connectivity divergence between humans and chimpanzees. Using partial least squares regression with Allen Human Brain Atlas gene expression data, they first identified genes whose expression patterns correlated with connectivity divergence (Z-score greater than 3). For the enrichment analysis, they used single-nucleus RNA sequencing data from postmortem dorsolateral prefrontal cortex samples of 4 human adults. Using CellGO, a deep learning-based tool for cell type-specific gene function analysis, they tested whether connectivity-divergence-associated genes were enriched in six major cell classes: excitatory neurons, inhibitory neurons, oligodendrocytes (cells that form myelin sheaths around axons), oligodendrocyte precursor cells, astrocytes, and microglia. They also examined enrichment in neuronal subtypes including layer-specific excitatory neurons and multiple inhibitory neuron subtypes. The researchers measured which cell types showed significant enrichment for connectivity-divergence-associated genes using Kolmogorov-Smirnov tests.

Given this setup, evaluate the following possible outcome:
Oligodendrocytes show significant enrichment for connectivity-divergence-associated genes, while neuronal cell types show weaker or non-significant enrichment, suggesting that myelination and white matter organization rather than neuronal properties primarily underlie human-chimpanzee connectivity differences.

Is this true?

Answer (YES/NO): NO